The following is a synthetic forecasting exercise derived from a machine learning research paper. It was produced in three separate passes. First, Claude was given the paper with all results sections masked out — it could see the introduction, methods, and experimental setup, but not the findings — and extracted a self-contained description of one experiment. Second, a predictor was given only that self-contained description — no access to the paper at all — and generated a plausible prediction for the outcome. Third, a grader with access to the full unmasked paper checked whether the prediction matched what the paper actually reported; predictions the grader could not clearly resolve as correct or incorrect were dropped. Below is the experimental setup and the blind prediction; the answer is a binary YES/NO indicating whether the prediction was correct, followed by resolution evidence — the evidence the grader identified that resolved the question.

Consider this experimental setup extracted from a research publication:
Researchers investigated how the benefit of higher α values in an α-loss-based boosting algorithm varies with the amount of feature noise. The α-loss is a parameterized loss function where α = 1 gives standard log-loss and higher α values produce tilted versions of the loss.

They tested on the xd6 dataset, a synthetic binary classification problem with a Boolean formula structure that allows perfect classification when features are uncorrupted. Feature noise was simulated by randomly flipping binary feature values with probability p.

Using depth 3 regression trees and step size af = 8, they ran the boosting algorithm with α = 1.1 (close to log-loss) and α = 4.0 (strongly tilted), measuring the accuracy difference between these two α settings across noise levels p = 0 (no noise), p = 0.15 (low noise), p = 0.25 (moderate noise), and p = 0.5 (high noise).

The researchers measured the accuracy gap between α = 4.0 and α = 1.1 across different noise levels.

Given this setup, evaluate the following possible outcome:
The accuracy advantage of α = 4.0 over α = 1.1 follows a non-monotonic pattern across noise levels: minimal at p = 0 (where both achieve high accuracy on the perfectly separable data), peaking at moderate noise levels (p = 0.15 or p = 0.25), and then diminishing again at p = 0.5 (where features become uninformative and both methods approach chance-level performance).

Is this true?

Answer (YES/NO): NO